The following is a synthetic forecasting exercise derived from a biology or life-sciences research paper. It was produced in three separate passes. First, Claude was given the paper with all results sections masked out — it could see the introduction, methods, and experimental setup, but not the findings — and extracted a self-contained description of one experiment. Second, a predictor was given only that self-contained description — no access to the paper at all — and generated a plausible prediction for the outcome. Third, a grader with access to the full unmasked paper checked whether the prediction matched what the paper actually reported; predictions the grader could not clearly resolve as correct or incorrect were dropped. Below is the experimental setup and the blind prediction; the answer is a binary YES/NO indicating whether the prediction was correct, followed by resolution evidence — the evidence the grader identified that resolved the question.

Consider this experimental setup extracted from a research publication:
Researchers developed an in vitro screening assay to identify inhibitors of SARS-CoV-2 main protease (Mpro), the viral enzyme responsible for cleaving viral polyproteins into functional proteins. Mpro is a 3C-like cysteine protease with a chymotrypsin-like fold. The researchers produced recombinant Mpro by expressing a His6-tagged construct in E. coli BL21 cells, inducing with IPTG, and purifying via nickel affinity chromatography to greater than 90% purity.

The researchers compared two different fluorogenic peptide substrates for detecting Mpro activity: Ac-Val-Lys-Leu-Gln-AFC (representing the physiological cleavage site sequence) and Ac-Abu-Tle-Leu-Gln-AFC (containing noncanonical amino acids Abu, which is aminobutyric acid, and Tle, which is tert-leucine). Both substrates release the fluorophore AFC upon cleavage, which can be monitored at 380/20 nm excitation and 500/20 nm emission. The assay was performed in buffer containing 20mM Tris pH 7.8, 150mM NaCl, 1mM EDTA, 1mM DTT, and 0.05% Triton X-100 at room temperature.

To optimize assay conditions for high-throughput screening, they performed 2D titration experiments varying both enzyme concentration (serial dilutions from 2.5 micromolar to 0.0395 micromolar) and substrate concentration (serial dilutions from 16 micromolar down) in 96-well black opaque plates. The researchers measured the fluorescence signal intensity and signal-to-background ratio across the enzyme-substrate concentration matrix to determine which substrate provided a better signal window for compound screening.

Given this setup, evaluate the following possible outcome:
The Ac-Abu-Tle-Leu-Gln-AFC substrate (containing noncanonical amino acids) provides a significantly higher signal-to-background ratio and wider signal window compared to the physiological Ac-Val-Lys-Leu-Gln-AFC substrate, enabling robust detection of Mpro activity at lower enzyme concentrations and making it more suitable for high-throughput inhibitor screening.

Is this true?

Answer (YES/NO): YES